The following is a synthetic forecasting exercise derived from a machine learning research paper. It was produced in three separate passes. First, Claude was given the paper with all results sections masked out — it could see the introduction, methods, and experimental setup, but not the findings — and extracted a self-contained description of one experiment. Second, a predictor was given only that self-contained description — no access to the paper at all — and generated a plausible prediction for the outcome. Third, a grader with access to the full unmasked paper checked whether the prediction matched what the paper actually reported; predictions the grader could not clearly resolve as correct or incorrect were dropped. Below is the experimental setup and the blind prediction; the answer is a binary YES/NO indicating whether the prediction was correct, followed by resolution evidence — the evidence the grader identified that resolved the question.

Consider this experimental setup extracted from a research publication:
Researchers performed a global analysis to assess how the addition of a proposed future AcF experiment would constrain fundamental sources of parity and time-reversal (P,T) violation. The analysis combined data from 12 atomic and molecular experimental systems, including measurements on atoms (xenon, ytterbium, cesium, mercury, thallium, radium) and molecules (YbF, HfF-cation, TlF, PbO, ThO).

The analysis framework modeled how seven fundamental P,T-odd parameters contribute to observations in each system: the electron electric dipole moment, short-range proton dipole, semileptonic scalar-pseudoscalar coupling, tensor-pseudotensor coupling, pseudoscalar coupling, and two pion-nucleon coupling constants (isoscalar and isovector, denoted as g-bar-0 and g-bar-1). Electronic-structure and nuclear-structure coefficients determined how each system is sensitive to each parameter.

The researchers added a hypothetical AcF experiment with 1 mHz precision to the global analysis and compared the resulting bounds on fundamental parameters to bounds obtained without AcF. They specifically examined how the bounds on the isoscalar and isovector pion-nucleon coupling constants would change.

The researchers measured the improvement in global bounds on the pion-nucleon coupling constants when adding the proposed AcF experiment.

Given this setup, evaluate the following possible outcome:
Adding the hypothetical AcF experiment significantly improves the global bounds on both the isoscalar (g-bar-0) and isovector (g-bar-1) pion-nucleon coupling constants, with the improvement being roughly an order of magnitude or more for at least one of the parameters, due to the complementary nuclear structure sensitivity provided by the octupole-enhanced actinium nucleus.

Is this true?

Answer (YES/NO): YES